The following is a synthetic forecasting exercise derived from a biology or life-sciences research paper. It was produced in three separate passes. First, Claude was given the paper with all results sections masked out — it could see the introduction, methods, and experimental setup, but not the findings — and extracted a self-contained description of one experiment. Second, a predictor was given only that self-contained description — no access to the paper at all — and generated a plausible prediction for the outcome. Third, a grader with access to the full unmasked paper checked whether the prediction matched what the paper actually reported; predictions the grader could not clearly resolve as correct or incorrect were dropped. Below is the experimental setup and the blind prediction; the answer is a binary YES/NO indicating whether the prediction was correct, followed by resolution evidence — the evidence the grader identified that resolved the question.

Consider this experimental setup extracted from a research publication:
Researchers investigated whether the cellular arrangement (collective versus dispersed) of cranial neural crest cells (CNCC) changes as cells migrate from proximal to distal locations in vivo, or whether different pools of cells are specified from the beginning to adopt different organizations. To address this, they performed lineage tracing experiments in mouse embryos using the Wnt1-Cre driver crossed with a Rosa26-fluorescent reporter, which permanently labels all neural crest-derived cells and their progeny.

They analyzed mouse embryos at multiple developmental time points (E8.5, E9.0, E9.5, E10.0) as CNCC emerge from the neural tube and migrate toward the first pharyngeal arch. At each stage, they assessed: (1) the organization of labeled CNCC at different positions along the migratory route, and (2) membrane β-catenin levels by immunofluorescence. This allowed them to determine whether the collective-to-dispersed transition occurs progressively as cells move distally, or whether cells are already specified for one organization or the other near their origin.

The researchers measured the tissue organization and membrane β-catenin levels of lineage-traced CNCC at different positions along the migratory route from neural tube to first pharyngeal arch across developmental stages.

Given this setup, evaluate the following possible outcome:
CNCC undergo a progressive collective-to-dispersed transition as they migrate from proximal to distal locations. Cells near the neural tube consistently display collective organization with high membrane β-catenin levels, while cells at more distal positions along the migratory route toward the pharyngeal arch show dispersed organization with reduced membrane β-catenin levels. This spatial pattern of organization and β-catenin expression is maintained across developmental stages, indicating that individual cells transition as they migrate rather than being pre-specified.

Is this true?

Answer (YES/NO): YES